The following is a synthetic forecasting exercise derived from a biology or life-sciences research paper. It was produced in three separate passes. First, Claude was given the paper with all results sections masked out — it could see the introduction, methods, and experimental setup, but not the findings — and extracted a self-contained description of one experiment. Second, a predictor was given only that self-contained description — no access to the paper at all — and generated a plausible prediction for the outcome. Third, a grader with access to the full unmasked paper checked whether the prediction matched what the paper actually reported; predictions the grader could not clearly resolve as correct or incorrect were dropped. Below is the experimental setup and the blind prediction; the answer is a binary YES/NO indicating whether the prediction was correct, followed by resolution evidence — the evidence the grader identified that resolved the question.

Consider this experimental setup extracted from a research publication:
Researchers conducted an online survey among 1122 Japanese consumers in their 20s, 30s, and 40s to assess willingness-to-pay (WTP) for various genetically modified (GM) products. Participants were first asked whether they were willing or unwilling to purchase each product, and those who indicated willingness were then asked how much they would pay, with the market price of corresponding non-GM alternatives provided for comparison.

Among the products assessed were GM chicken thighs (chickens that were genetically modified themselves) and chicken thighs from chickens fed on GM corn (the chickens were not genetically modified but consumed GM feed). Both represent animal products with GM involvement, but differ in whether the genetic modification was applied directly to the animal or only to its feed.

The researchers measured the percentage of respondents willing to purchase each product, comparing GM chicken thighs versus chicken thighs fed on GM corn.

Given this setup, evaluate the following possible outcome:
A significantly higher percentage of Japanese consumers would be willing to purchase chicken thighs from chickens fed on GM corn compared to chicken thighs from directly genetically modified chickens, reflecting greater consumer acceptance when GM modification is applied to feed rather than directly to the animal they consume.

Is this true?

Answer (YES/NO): YES